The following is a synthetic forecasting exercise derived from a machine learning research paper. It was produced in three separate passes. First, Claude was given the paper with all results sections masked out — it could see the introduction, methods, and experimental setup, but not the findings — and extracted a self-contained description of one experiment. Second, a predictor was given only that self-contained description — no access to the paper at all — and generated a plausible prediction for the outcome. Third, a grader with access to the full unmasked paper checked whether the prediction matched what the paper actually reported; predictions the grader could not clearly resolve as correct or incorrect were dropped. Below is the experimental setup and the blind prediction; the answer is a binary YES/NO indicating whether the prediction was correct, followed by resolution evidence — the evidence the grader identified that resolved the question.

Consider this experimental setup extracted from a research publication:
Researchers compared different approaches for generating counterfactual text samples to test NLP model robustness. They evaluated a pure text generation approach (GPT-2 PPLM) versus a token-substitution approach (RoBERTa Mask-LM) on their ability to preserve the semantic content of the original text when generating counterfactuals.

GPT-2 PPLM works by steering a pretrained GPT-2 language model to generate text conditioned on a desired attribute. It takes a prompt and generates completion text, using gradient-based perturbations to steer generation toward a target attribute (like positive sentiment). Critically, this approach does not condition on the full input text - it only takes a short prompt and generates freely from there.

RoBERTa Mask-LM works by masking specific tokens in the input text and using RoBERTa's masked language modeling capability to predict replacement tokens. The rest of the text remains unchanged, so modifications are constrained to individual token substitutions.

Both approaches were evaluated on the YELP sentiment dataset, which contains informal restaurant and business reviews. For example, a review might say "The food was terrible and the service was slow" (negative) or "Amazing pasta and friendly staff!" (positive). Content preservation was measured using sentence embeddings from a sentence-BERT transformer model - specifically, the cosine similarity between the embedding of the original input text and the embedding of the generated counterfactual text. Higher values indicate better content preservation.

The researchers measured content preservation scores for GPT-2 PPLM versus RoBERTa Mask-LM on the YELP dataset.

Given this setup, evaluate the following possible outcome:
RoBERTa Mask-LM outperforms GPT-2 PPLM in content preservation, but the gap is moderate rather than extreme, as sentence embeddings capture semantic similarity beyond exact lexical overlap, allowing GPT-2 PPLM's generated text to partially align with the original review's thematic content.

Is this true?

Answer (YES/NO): NO